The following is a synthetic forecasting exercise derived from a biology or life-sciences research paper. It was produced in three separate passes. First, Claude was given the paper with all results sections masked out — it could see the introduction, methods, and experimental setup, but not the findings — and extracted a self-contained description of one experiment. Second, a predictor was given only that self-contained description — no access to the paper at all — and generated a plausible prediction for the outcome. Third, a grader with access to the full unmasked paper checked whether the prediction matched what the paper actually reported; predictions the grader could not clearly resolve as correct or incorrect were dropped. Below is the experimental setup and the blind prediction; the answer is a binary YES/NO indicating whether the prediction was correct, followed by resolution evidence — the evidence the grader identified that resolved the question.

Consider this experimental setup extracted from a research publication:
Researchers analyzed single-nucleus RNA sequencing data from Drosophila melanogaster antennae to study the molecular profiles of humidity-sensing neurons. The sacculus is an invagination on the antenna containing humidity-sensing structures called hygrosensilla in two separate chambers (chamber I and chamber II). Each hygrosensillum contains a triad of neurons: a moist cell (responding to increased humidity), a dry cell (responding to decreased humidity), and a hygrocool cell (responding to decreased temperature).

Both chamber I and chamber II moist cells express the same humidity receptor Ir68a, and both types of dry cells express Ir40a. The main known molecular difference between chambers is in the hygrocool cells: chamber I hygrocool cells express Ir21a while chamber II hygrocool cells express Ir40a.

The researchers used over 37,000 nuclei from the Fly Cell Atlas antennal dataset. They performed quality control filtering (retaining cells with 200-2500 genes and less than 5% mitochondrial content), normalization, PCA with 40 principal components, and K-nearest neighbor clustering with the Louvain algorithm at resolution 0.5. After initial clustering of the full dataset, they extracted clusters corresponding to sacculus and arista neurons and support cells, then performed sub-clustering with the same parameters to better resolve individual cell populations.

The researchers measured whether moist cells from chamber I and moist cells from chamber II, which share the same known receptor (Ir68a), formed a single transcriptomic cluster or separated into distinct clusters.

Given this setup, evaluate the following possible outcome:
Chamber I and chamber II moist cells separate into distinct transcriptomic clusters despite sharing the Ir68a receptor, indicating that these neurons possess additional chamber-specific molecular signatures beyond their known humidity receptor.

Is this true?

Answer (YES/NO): YES